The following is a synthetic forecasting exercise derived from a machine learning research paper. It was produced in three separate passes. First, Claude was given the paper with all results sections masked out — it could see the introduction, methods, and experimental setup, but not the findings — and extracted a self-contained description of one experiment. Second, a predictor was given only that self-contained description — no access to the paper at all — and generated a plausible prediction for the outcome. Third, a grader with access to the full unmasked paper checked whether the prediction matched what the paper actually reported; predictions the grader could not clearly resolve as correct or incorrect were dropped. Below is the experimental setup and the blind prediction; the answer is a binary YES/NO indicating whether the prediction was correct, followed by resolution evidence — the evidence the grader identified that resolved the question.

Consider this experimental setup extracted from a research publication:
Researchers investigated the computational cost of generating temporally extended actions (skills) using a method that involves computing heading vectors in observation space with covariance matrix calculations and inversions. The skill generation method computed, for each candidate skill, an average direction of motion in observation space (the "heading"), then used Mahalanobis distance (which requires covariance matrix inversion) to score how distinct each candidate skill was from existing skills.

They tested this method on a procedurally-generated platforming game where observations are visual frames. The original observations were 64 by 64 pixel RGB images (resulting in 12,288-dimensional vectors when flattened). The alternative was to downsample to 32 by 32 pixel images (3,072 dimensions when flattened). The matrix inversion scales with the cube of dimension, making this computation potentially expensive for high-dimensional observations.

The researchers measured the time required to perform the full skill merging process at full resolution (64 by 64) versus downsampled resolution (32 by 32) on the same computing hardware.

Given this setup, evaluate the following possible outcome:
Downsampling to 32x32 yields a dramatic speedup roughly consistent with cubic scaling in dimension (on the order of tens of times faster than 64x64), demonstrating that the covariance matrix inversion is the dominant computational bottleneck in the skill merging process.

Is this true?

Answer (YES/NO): YES